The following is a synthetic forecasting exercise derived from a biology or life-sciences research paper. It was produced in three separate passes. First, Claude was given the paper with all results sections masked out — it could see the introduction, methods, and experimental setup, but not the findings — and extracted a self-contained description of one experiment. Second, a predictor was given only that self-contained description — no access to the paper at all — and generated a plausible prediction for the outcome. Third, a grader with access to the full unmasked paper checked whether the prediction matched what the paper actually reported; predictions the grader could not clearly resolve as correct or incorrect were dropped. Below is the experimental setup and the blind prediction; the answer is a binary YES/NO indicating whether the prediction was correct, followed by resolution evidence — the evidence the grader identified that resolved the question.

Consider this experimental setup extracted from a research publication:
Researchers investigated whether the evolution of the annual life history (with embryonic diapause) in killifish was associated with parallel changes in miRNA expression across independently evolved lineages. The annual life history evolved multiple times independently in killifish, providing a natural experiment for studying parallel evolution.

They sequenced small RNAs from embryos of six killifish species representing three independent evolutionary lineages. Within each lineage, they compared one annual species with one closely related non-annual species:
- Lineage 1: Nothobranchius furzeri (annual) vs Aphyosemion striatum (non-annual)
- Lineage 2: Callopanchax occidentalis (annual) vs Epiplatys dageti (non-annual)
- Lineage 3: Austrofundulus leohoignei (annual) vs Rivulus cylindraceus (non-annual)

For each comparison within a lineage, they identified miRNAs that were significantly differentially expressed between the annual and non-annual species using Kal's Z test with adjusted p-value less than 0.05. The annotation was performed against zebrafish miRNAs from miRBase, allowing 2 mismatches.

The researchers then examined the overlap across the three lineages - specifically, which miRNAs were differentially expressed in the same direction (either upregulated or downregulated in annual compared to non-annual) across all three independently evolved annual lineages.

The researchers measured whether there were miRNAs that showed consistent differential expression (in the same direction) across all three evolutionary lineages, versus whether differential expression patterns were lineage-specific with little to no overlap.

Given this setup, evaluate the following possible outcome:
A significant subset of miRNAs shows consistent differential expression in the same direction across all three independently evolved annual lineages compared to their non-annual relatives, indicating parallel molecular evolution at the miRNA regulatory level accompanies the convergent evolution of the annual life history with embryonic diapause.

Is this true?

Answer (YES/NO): YES